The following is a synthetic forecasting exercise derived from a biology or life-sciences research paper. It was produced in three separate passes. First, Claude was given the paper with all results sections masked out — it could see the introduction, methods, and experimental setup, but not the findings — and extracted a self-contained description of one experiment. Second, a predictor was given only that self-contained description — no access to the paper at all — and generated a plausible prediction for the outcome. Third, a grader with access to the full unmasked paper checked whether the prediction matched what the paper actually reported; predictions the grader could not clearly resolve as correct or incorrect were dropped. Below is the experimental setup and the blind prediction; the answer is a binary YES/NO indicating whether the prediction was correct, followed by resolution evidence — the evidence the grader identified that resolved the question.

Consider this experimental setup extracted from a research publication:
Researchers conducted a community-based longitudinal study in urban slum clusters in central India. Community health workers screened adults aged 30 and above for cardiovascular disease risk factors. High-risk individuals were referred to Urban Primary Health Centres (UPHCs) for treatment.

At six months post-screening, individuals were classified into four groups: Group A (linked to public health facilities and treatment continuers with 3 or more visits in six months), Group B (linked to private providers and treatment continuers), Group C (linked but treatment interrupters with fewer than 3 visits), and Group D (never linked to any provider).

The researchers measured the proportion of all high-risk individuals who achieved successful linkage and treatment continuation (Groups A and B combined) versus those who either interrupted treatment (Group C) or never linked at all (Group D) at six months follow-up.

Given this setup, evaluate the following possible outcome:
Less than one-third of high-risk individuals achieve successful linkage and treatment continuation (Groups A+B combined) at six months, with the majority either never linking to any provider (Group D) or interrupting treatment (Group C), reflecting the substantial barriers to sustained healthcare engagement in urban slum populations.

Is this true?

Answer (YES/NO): NO